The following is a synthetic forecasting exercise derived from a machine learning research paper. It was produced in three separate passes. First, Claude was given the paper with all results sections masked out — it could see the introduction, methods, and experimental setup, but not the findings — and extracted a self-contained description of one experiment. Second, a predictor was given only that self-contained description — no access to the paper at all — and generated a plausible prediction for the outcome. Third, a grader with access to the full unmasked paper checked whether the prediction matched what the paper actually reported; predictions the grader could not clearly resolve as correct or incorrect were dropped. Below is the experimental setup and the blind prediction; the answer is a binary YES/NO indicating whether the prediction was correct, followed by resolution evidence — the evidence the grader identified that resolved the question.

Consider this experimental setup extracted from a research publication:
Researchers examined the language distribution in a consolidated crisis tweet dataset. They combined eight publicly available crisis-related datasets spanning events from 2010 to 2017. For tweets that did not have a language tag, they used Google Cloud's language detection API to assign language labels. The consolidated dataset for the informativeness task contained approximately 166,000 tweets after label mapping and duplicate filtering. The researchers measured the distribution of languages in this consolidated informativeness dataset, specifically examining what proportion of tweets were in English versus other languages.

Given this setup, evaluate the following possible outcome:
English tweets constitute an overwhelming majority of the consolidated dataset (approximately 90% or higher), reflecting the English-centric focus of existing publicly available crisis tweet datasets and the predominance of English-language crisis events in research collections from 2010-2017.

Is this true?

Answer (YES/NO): YES